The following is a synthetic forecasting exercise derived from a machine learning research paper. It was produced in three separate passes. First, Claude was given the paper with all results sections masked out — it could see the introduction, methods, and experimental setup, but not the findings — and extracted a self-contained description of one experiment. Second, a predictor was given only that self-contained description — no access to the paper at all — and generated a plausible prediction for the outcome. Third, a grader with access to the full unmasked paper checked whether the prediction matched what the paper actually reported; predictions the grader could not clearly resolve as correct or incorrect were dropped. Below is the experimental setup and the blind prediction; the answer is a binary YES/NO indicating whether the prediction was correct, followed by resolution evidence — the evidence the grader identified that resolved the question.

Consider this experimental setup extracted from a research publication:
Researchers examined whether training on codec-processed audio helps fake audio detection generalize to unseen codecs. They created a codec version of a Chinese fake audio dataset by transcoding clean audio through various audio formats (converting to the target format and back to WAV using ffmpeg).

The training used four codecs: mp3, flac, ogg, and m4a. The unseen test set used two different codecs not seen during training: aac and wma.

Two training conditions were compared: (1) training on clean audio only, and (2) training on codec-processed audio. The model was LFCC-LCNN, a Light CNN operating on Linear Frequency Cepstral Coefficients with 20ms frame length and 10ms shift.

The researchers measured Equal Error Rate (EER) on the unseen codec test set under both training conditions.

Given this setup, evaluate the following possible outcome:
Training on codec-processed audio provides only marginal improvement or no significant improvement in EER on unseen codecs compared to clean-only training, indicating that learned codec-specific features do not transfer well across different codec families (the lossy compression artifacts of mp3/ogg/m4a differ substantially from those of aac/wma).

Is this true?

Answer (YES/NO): NO